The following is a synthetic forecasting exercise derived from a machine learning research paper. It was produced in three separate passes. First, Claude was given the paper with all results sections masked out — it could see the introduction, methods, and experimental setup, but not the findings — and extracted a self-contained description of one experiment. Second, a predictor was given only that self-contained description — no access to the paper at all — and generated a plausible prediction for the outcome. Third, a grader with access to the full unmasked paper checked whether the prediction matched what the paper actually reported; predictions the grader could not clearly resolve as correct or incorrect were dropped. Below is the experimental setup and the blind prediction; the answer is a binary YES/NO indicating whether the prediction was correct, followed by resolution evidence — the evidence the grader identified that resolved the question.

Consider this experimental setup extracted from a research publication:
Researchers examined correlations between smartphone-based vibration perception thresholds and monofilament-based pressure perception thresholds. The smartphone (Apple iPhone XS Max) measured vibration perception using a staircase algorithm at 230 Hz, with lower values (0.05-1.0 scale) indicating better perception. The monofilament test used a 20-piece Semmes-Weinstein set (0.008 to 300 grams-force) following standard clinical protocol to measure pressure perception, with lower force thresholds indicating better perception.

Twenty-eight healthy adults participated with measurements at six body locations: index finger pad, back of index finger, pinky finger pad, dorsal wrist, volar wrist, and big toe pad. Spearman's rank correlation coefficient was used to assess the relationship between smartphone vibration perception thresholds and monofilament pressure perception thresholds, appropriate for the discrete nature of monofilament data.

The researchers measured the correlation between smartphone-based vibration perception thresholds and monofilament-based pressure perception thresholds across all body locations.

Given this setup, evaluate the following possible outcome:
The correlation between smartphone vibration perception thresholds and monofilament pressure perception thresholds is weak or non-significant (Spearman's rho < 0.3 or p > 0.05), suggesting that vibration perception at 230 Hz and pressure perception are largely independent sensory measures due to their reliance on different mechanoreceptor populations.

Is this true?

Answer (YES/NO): YES